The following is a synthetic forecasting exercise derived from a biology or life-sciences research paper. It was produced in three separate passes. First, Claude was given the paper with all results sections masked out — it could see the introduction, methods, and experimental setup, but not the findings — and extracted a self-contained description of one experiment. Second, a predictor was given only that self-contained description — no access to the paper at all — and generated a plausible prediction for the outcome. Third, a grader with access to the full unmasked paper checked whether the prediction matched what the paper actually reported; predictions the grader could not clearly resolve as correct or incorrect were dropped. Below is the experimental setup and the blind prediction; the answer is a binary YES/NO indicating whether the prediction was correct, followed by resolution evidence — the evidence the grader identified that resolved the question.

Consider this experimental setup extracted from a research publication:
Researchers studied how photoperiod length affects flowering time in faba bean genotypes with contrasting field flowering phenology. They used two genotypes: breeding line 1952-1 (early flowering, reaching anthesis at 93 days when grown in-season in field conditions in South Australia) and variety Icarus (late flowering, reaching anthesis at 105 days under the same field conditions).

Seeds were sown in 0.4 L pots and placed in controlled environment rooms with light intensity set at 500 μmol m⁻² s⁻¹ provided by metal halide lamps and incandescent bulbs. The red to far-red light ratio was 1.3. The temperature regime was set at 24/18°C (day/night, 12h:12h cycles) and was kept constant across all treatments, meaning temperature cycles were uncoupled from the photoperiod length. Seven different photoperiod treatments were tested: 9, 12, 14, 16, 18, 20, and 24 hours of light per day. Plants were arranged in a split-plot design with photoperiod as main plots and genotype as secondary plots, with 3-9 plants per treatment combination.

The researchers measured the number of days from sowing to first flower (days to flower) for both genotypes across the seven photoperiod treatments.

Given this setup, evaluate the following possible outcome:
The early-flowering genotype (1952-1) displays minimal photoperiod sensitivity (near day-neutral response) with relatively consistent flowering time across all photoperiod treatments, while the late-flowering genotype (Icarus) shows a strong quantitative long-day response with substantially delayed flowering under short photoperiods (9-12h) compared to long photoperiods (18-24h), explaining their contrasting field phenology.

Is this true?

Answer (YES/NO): NO